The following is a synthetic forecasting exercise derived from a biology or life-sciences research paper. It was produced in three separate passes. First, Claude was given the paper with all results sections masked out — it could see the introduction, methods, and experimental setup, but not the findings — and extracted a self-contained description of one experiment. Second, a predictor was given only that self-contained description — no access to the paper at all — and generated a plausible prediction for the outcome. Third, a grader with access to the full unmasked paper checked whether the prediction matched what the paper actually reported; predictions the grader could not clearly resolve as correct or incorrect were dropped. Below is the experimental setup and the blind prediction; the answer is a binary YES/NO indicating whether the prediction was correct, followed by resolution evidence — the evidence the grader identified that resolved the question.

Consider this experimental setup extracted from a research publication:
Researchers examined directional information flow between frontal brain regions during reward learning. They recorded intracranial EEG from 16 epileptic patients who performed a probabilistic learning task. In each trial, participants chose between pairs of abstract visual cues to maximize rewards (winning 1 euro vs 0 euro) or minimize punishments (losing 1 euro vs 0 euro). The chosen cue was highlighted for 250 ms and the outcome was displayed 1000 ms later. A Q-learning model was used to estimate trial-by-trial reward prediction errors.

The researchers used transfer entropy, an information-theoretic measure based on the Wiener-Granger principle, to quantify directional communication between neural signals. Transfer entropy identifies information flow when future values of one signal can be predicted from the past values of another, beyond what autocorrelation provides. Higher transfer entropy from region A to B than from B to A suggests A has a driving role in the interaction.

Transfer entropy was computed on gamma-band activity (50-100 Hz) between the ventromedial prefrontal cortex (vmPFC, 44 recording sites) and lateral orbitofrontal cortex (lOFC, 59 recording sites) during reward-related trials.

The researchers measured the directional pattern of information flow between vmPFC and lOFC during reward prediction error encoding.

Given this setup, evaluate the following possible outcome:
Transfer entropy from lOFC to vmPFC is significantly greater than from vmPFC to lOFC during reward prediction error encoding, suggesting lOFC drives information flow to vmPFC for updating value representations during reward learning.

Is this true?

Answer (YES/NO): NO